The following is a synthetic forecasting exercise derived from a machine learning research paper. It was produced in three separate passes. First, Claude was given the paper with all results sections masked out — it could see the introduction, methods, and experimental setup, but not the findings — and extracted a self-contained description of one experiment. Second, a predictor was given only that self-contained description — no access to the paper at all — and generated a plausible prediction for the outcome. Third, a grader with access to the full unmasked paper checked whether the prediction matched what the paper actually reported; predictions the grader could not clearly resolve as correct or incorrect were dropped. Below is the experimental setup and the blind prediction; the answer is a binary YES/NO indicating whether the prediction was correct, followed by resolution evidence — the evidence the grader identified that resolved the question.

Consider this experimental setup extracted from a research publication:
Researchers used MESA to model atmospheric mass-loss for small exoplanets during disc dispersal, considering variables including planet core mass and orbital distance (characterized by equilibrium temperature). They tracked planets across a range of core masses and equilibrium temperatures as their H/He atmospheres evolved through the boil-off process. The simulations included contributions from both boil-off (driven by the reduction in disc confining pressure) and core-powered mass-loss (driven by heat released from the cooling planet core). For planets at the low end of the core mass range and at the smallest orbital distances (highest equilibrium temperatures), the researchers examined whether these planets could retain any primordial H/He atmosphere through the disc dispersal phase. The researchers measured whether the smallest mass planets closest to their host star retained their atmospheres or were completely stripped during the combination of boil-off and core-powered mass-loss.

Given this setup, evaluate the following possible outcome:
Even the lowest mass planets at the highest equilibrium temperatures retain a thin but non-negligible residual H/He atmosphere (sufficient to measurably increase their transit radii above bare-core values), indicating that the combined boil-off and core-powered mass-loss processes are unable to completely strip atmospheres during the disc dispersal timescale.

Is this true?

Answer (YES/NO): NO